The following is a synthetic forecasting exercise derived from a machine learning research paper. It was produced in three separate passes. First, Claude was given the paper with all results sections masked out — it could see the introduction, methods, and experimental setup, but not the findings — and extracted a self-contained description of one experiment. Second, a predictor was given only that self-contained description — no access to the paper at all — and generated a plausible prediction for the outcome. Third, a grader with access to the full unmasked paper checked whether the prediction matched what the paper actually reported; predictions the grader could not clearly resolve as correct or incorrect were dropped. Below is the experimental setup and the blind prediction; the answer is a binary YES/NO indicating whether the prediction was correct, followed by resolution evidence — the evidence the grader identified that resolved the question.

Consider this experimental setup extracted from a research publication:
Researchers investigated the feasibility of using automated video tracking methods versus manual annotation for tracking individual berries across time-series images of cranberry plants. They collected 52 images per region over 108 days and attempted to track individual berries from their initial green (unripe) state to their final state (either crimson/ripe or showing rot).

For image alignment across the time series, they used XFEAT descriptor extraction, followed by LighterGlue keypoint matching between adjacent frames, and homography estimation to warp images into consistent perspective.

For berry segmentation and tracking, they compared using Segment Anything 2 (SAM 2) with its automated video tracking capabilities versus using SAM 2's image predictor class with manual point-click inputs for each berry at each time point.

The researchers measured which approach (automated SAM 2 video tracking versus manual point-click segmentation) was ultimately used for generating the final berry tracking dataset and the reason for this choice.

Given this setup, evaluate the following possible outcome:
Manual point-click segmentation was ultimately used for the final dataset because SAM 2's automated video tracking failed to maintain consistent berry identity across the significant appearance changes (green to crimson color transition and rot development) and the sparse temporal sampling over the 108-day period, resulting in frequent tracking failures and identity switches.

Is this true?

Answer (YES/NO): NO